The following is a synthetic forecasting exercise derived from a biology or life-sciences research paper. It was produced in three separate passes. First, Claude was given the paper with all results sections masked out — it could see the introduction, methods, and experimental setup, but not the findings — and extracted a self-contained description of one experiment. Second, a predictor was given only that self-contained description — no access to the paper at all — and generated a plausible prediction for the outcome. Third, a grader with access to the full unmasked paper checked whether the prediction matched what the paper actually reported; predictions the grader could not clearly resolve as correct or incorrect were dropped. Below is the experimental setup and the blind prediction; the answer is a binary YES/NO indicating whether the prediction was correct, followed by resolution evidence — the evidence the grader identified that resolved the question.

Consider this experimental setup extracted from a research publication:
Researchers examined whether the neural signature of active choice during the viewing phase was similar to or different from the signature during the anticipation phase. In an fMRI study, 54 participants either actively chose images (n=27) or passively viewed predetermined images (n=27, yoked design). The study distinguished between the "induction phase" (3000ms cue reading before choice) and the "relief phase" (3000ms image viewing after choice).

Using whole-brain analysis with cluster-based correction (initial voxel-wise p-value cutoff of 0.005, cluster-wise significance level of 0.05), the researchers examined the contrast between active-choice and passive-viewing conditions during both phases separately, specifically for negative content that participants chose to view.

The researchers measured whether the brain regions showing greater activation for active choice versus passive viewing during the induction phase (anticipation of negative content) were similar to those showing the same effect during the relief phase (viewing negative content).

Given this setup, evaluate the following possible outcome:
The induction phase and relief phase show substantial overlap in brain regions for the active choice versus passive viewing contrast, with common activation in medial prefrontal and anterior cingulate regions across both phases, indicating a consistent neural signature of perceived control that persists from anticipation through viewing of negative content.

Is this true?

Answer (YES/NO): NO